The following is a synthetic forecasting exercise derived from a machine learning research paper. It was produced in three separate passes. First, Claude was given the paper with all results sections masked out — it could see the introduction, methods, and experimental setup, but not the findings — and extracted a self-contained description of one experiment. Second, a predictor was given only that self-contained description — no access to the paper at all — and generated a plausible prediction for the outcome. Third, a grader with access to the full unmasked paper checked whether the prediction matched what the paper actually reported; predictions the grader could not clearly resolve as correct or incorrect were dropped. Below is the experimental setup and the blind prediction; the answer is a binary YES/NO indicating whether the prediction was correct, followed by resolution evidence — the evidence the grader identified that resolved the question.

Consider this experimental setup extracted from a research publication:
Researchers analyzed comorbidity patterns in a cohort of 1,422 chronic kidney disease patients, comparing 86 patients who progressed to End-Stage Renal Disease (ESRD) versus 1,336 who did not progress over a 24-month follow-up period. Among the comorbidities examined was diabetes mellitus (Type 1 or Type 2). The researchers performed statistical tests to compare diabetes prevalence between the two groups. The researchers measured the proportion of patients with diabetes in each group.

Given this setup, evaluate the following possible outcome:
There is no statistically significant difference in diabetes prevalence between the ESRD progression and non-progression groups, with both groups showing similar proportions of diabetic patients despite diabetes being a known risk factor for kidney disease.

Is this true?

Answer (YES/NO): NO